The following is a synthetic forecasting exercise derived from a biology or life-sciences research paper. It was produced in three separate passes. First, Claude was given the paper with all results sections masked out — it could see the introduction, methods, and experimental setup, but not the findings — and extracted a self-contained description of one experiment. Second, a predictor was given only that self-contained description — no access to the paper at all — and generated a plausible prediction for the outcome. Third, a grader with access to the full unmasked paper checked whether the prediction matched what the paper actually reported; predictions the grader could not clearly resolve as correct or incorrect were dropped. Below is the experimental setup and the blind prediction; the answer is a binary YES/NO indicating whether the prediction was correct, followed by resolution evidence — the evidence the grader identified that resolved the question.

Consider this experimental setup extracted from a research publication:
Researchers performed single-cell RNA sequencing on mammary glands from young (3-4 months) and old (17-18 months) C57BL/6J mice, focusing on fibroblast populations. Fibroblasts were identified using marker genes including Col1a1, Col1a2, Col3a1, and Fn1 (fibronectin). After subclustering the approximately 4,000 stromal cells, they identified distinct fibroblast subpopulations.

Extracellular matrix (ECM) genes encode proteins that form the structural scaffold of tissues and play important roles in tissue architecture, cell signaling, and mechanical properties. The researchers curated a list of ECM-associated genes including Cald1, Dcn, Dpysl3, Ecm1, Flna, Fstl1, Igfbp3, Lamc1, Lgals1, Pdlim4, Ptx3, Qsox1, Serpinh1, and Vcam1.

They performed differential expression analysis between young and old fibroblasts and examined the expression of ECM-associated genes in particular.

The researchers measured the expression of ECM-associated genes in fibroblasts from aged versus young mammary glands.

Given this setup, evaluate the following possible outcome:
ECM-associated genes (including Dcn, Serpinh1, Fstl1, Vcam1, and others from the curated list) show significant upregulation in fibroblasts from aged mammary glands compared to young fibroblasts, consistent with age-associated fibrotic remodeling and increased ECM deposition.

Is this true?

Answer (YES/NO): NO